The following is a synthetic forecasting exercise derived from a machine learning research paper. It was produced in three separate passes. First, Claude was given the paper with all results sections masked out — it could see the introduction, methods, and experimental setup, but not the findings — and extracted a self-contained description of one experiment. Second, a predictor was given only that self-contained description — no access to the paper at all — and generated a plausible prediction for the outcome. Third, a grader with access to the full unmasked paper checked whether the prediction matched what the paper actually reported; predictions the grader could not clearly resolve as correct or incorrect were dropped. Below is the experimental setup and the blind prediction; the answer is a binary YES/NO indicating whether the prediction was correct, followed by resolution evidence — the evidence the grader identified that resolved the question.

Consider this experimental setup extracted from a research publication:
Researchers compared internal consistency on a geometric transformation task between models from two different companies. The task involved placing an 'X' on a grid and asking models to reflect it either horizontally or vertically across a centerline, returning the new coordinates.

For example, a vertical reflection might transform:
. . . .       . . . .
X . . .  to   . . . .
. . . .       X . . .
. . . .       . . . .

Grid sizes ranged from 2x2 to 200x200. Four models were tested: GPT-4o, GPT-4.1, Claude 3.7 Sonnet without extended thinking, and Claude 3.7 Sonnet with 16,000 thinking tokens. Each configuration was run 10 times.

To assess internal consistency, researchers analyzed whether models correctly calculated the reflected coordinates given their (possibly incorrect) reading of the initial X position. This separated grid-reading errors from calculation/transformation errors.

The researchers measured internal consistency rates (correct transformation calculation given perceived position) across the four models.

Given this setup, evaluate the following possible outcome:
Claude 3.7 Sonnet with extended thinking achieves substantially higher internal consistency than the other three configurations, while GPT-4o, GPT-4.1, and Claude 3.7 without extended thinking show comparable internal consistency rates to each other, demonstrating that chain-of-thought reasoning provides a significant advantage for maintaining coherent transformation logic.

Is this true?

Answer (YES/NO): NO